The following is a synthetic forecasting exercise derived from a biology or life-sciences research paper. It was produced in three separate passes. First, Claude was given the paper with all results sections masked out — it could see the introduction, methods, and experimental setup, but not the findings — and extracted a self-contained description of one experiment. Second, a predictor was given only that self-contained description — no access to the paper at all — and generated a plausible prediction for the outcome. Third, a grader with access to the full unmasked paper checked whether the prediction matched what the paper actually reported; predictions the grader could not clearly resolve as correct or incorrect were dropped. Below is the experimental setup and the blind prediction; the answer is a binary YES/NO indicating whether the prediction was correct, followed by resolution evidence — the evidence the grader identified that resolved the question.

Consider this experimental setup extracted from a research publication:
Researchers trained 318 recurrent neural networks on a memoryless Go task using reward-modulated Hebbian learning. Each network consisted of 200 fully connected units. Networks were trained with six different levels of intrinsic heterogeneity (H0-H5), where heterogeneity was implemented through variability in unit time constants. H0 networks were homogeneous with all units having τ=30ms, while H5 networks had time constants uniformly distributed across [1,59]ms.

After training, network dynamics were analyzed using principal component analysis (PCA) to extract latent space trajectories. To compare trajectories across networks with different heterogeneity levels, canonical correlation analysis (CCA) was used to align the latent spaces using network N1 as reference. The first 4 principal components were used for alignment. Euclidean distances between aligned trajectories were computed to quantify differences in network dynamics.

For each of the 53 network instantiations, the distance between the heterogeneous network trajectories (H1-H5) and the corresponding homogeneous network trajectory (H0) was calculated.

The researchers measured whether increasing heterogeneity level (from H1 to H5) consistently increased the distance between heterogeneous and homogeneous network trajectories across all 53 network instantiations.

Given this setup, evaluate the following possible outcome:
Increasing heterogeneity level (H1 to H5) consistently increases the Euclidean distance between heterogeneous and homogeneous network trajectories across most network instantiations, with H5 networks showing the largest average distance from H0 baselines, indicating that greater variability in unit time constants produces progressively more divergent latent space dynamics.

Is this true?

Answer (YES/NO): NO